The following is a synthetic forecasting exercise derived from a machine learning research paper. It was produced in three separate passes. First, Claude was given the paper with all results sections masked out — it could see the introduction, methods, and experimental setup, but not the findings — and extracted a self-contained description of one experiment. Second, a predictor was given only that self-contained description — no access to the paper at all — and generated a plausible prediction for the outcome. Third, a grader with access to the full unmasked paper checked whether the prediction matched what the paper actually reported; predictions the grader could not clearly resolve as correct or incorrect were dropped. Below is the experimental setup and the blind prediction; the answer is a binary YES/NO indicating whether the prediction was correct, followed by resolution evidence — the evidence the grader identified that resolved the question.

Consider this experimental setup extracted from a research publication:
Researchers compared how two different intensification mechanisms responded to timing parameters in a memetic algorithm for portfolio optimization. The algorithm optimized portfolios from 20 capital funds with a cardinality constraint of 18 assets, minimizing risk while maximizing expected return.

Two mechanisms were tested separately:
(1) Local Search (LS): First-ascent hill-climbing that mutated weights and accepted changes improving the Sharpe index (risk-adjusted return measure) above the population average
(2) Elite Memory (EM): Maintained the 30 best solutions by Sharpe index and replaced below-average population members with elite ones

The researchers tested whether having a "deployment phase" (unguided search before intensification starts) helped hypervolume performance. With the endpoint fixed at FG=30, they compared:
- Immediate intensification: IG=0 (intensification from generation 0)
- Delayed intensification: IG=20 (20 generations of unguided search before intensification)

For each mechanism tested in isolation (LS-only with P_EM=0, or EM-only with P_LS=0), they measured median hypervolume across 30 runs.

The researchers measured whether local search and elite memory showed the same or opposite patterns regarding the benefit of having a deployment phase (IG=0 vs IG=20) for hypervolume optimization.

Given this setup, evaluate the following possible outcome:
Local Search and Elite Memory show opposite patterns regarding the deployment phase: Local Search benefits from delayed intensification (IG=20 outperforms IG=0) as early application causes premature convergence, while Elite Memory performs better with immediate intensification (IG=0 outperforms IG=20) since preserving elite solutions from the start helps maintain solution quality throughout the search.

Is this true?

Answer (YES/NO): NO